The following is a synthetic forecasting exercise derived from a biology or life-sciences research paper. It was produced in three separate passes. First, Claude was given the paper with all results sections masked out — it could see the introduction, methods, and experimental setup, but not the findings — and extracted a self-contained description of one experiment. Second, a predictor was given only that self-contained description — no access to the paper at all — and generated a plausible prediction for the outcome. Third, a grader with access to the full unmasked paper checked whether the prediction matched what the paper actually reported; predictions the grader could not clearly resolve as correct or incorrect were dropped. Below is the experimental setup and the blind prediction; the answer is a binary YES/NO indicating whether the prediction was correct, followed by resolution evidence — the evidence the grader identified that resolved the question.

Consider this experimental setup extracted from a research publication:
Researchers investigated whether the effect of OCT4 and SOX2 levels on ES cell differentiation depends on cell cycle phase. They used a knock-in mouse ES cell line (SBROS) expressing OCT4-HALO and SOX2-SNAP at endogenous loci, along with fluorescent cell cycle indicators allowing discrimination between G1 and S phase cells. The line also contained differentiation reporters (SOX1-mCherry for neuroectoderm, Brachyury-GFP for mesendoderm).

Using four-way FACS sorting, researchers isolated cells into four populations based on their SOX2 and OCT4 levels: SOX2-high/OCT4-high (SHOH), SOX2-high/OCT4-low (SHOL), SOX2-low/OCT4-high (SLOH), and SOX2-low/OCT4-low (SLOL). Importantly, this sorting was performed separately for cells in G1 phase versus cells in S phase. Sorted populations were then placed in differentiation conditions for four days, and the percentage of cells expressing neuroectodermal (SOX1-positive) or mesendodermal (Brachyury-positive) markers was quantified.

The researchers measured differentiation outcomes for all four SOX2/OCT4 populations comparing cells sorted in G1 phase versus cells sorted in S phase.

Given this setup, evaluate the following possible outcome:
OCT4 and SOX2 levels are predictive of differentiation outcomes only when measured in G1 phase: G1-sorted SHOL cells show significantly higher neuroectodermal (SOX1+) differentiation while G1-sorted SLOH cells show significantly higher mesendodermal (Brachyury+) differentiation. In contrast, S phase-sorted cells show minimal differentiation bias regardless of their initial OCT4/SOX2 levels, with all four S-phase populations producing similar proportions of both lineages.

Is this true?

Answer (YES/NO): NO